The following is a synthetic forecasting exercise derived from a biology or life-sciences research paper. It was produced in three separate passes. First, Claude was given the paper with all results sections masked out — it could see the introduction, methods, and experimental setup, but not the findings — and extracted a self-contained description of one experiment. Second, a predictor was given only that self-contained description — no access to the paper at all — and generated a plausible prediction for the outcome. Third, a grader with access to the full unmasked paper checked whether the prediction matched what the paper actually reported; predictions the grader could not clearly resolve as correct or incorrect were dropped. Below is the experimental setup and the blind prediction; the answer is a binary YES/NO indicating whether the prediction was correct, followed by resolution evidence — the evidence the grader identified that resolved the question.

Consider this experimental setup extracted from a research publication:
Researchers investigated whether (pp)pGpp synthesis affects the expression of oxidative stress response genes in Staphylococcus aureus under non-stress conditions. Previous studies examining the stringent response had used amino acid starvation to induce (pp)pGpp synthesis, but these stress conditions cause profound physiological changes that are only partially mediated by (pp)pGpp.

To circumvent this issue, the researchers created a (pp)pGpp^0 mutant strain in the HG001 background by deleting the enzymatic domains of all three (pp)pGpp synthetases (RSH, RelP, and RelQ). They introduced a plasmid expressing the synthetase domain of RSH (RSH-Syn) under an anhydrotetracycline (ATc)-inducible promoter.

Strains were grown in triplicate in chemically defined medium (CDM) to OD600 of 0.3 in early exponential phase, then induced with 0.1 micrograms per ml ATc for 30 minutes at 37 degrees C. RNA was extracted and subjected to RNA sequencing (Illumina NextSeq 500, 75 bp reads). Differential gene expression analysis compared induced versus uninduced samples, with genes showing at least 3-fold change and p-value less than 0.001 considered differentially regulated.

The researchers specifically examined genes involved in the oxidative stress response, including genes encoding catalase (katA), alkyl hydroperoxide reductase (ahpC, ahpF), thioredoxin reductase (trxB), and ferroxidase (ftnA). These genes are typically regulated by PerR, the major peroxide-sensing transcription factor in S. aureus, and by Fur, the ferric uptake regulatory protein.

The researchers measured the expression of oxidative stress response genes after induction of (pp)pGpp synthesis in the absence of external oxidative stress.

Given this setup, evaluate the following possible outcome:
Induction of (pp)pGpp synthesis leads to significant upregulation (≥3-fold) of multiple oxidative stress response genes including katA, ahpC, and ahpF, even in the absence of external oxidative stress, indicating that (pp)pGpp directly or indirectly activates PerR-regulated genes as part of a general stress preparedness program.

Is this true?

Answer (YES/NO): NO